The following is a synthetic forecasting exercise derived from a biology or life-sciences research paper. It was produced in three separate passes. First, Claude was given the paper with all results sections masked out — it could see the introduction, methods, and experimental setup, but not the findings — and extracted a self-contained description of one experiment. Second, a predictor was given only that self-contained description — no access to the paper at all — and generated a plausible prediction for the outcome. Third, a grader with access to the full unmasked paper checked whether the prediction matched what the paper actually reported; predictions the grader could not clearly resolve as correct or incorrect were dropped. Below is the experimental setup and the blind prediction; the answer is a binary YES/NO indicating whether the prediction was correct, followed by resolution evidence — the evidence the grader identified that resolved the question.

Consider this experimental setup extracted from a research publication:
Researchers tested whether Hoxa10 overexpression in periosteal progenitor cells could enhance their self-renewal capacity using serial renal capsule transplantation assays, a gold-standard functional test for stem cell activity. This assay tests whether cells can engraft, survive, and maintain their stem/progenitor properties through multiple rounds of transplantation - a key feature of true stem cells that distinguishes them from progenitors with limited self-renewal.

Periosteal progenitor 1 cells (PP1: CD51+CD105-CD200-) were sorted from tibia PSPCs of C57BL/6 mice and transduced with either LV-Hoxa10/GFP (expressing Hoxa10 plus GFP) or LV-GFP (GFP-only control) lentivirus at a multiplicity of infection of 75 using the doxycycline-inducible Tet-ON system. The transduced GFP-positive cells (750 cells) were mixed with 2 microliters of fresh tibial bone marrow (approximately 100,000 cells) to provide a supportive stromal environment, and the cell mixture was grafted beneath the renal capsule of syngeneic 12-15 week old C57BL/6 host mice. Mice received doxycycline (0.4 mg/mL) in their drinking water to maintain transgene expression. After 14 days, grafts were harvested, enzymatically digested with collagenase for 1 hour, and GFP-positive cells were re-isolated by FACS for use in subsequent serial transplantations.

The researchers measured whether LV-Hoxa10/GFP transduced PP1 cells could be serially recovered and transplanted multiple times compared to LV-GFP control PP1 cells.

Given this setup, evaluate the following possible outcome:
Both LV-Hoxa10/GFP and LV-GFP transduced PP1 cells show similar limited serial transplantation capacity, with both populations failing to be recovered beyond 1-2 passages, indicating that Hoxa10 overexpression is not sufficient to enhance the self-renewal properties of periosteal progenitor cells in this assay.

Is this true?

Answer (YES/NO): NO